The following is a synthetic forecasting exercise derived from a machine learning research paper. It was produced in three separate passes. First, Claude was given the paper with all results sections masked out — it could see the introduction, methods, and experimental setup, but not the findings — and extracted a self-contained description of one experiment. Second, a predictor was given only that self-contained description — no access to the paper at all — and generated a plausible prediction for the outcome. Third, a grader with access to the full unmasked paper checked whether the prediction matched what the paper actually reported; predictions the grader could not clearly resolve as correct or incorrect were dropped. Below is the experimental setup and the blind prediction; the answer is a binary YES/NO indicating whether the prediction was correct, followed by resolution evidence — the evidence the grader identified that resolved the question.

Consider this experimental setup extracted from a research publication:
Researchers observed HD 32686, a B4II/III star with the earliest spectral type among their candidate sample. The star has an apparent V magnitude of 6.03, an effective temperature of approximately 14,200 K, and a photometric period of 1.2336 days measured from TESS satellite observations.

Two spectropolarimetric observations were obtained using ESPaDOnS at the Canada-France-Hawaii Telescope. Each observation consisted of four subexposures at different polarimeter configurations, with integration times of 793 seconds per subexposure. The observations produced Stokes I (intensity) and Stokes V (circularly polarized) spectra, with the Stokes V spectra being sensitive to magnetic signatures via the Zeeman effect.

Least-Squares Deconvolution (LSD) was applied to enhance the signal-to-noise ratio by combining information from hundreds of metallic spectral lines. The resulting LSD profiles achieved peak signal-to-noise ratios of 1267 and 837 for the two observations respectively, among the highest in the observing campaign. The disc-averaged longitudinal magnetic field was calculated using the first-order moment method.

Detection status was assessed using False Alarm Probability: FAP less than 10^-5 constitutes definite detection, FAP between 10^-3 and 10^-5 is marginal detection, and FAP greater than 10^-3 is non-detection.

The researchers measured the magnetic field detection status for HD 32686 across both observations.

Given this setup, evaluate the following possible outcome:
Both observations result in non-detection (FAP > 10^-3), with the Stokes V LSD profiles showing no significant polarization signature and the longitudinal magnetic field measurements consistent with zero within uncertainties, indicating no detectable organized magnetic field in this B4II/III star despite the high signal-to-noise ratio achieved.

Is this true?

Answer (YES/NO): YES